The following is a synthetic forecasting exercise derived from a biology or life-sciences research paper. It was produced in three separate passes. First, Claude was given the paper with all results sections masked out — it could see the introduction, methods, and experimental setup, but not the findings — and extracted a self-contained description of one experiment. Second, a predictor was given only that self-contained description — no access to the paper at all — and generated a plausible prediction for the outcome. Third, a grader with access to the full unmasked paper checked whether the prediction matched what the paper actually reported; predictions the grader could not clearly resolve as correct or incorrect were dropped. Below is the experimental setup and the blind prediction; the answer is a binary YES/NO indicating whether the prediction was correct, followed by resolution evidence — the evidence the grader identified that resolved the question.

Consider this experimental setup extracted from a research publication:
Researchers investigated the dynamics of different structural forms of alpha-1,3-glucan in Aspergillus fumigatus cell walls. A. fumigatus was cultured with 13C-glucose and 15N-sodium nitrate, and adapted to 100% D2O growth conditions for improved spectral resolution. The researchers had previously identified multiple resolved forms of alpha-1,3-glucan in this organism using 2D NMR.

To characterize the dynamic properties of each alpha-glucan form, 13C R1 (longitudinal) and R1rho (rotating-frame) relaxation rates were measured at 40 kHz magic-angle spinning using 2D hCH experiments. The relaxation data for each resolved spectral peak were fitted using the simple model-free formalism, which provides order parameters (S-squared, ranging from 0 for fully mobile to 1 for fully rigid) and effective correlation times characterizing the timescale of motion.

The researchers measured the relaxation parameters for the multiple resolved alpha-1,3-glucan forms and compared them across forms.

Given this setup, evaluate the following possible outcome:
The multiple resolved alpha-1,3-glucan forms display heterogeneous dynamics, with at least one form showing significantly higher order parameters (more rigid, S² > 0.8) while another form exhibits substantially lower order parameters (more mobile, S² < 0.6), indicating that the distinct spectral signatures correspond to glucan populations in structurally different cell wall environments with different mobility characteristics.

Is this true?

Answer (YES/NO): NO